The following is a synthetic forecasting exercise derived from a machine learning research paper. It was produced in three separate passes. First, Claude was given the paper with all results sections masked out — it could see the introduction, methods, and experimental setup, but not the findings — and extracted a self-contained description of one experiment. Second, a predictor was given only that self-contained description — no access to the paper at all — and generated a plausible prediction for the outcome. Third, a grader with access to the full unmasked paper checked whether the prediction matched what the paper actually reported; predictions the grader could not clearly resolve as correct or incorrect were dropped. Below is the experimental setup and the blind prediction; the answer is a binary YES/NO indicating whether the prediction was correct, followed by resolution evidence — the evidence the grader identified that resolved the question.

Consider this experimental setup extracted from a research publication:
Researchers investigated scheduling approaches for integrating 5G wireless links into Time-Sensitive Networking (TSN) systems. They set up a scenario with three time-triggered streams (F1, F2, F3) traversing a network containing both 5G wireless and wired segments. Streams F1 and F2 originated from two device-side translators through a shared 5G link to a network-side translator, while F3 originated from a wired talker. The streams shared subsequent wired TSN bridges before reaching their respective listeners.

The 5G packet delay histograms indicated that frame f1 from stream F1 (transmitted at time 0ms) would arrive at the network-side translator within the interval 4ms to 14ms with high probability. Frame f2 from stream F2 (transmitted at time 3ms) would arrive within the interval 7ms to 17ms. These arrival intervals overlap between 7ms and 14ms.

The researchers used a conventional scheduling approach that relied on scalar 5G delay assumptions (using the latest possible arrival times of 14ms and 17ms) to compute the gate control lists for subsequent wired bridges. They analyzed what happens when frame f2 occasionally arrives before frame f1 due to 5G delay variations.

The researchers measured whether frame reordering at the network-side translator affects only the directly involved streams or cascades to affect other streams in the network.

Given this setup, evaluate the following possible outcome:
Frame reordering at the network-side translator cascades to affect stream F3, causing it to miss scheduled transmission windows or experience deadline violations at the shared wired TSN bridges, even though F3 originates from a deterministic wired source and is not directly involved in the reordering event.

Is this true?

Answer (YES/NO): YES